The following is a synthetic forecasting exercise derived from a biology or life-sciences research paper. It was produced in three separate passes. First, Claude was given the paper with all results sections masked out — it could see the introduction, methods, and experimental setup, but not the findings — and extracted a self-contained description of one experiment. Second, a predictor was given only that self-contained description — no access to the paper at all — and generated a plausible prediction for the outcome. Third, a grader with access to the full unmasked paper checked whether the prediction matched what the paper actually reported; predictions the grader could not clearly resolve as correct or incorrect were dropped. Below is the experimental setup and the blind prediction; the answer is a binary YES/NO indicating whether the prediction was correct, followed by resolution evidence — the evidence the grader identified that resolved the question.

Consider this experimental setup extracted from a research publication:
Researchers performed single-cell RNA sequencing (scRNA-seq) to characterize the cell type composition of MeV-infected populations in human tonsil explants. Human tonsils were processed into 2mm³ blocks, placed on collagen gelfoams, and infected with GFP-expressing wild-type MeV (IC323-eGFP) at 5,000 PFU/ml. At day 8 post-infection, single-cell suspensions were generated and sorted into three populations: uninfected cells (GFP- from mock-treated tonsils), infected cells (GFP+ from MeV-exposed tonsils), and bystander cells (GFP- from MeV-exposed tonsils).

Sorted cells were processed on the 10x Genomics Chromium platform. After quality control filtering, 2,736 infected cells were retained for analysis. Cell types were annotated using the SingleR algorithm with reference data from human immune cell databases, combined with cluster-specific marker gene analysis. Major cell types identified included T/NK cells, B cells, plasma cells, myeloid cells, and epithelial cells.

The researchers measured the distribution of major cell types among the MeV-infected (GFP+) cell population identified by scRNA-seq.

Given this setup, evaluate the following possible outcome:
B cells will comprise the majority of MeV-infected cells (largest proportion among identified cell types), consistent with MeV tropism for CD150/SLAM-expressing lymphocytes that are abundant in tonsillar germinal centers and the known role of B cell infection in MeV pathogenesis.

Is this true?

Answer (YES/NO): YES